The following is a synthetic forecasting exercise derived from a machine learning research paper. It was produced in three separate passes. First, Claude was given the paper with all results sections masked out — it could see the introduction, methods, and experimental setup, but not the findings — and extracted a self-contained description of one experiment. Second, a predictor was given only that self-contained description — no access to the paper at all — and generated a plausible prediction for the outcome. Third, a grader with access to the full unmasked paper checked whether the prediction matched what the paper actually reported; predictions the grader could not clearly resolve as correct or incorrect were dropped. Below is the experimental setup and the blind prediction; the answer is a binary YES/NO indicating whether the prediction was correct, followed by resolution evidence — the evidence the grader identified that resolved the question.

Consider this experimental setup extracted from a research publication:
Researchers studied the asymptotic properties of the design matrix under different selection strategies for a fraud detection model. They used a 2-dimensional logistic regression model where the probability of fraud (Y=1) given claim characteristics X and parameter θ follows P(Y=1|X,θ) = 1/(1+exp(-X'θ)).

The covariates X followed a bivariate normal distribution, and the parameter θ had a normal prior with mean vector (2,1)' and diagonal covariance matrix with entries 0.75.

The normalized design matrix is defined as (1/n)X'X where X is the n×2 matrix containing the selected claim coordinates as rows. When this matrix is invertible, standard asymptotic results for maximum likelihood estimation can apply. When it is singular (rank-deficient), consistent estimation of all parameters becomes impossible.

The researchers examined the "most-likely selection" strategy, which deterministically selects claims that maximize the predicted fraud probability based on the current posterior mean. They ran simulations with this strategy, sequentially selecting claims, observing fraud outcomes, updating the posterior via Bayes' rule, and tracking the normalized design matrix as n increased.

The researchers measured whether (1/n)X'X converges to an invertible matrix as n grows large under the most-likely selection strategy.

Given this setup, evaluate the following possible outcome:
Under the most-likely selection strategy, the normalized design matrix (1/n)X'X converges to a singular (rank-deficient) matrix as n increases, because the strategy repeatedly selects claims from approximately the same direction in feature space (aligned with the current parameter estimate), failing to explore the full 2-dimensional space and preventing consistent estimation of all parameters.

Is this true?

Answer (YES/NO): YES